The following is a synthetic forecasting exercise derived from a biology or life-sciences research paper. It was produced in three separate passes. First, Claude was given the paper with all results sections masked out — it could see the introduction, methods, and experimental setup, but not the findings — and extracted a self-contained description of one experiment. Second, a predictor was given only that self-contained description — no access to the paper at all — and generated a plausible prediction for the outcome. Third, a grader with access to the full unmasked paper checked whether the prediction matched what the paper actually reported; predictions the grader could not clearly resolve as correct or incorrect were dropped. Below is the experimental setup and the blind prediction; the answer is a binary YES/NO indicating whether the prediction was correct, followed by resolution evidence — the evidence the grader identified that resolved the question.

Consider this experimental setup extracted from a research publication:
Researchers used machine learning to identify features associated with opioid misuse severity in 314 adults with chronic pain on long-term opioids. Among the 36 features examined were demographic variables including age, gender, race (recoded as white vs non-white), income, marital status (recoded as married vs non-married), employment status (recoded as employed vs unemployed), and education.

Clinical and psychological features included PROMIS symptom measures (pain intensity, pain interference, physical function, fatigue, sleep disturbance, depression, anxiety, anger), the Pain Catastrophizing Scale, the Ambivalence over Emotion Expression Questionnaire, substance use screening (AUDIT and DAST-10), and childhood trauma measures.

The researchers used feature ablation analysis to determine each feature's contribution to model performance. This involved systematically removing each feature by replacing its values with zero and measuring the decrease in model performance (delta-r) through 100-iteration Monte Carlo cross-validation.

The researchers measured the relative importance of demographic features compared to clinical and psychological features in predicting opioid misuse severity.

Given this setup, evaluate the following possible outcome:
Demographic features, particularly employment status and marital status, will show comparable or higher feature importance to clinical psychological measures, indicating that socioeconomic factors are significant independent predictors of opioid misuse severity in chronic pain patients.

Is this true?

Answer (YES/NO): NO